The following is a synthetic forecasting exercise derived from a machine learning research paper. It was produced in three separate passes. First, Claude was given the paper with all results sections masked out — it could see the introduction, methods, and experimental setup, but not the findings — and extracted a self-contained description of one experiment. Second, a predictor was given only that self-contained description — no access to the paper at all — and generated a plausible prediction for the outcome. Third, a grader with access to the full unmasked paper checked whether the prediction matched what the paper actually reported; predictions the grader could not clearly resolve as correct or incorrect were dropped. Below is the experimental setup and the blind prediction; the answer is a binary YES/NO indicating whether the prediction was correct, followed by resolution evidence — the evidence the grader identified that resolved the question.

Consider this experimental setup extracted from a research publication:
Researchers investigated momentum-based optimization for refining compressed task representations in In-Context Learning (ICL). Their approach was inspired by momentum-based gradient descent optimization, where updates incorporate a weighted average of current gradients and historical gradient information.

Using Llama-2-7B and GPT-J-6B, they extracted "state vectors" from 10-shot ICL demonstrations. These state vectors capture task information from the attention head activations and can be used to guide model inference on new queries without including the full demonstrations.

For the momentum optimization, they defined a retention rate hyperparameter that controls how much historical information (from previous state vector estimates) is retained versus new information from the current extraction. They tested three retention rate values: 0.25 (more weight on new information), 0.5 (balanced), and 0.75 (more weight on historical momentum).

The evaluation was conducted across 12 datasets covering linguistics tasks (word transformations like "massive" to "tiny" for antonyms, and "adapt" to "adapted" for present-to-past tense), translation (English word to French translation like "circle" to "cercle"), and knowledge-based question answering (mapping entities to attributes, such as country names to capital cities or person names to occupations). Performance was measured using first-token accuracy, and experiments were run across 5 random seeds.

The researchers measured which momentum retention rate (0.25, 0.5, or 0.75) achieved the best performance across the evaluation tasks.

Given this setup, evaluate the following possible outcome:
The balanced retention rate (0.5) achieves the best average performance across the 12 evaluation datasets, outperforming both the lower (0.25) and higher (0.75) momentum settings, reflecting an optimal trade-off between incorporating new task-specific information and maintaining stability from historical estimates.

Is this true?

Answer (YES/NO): YES